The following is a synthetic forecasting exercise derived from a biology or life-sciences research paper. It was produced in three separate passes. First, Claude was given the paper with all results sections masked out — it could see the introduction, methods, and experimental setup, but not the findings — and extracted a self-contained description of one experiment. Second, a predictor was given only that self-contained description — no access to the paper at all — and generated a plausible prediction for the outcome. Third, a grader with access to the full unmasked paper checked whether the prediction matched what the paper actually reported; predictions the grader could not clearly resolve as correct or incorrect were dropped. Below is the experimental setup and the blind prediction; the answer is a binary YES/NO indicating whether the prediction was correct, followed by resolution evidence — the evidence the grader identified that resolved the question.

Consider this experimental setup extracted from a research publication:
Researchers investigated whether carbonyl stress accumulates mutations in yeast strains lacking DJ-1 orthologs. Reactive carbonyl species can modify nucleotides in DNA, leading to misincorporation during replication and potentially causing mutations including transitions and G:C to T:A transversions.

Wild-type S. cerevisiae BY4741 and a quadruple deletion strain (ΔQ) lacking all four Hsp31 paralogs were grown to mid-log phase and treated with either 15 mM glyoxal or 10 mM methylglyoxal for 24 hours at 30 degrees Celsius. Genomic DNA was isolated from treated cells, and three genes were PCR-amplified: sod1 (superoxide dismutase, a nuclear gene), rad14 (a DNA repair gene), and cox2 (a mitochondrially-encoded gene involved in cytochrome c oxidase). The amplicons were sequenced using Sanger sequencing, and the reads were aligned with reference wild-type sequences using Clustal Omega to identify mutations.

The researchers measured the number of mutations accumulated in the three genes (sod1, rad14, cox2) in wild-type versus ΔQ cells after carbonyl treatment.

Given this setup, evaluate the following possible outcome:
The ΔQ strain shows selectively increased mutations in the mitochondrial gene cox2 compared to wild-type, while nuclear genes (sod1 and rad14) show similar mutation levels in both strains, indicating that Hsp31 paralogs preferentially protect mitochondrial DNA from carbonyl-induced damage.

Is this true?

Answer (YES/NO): NO